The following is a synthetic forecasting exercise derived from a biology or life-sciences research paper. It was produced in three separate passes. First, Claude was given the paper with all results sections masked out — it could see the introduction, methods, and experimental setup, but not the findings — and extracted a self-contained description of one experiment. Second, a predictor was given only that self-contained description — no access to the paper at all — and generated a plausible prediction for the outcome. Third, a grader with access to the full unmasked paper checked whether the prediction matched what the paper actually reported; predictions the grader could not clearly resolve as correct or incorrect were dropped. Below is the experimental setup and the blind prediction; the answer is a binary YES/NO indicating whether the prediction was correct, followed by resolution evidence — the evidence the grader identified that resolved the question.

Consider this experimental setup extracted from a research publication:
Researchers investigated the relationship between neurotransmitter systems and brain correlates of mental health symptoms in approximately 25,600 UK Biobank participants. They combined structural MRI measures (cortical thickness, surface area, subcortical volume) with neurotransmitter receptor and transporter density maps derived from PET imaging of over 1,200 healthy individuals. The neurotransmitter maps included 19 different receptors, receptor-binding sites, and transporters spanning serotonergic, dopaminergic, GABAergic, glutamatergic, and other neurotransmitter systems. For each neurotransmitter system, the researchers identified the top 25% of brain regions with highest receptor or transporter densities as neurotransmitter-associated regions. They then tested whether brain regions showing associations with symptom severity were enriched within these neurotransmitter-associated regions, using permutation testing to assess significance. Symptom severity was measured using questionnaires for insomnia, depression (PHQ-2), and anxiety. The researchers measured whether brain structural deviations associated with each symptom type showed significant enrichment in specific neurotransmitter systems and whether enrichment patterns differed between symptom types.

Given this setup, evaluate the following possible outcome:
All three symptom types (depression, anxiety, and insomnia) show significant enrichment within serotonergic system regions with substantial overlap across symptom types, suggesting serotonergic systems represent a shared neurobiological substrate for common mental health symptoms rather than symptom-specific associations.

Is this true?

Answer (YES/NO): NO